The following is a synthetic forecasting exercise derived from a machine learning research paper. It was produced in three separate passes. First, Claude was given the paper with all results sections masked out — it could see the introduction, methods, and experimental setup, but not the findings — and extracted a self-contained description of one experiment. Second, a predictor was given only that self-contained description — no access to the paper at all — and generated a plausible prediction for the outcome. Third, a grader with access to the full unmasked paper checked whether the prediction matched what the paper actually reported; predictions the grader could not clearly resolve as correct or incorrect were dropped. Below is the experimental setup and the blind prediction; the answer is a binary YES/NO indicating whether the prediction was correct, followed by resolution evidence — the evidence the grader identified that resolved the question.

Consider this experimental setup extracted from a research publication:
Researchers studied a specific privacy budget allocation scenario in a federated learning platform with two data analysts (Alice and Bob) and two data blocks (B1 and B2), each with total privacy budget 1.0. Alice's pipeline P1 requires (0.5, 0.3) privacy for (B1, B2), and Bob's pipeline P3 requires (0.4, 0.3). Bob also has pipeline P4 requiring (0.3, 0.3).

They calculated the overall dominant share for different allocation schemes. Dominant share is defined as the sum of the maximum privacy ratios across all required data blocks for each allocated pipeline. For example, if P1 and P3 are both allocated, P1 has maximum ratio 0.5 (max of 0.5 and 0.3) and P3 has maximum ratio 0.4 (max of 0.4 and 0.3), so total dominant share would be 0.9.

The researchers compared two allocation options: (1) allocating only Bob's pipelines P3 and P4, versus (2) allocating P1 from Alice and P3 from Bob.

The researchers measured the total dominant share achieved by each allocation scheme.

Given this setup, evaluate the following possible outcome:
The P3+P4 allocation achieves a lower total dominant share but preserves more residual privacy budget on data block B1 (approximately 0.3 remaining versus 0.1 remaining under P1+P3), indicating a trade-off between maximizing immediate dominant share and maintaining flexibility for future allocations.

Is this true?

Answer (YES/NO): NO